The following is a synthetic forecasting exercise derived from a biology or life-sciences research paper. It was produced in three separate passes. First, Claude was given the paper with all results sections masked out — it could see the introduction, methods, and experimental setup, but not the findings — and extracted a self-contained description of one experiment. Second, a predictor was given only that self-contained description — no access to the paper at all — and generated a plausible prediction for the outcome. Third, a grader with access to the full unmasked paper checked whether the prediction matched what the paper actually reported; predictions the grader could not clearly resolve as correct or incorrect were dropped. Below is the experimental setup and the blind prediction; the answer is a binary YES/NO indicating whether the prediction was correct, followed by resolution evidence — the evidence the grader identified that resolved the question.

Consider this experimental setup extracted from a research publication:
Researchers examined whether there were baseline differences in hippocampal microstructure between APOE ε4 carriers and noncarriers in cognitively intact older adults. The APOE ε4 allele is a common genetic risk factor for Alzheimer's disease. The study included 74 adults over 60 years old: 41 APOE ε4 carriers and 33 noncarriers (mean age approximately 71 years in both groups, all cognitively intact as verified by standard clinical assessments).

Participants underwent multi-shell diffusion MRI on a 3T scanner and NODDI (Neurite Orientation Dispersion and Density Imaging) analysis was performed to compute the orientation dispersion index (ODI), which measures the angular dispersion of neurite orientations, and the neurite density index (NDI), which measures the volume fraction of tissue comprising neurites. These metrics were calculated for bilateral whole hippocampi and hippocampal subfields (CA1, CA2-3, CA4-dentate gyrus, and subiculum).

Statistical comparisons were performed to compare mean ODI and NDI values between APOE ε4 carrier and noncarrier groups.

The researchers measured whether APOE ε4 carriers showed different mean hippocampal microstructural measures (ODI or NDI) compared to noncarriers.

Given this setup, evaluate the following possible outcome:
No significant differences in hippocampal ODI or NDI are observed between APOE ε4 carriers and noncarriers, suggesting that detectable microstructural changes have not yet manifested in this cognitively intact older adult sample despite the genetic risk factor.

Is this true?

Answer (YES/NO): YES